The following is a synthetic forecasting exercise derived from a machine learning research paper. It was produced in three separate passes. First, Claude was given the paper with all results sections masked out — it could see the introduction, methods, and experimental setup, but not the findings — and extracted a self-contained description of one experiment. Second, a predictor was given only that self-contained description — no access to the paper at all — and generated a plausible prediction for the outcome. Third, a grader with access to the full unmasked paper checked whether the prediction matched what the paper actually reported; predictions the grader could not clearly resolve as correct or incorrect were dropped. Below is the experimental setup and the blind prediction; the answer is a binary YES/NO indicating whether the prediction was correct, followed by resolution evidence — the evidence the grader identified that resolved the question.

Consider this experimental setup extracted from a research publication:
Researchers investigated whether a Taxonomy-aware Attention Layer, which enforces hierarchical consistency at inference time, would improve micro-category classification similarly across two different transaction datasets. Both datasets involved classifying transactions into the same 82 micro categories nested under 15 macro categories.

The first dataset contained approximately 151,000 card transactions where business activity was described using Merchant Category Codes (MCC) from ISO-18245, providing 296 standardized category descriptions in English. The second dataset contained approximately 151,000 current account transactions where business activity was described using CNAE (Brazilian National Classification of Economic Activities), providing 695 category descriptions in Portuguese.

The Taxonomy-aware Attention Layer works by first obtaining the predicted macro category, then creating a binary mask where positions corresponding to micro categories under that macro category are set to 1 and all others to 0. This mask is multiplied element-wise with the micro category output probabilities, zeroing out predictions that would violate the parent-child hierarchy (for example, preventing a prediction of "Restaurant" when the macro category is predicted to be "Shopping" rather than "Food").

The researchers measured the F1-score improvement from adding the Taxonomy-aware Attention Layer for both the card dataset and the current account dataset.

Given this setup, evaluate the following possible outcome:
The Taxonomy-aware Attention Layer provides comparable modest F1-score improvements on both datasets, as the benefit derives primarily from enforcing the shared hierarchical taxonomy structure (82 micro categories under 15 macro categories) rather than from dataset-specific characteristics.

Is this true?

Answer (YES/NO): YES